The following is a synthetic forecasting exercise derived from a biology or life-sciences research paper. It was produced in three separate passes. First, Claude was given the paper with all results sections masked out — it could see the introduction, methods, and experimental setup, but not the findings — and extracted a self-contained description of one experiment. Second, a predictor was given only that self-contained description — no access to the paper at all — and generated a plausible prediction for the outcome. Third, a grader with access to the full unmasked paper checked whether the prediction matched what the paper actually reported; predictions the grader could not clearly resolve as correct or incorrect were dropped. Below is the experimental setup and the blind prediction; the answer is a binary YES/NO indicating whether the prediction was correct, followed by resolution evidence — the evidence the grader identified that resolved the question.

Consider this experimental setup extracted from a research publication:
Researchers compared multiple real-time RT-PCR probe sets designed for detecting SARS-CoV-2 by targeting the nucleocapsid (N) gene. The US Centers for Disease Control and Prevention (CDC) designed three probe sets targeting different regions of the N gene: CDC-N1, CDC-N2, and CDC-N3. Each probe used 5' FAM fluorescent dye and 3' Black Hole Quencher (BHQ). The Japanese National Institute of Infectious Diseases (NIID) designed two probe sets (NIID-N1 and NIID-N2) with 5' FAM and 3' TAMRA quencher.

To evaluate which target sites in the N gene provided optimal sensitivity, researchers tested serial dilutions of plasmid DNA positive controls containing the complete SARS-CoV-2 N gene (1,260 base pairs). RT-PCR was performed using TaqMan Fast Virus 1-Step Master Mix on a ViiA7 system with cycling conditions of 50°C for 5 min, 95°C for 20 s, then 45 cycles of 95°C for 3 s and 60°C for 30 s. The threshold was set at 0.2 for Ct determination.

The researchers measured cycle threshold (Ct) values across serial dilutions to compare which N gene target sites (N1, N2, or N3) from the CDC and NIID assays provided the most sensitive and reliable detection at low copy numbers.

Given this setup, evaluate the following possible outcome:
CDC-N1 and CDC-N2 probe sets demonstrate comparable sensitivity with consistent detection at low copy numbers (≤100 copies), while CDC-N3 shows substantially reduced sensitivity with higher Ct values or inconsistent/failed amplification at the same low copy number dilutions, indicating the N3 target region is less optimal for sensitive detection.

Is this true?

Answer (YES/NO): NO